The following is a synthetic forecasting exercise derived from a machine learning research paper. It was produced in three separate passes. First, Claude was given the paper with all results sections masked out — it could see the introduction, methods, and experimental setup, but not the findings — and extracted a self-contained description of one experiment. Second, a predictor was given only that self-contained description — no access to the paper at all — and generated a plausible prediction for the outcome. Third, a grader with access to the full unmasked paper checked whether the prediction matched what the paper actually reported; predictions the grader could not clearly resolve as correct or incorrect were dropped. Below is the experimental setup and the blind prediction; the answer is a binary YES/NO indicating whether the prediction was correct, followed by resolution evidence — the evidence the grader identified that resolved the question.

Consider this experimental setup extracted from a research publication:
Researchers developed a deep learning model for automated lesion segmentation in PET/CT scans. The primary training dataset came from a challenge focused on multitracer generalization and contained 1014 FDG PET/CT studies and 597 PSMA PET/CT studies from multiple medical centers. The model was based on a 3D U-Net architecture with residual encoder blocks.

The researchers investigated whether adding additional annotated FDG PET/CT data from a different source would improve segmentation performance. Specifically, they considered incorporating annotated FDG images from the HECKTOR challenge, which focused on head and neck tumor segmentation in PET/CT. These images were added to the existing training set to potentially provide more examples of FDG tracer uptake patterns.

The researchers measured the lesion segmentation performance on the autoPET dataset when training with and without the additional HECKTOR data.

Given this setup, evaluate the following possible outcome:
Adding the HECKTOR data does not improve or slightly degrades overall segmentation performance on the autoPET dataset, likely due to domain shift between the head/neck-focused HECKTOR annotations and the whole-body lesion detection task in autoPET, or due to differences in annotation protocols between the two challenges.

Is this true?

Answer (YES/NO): YES